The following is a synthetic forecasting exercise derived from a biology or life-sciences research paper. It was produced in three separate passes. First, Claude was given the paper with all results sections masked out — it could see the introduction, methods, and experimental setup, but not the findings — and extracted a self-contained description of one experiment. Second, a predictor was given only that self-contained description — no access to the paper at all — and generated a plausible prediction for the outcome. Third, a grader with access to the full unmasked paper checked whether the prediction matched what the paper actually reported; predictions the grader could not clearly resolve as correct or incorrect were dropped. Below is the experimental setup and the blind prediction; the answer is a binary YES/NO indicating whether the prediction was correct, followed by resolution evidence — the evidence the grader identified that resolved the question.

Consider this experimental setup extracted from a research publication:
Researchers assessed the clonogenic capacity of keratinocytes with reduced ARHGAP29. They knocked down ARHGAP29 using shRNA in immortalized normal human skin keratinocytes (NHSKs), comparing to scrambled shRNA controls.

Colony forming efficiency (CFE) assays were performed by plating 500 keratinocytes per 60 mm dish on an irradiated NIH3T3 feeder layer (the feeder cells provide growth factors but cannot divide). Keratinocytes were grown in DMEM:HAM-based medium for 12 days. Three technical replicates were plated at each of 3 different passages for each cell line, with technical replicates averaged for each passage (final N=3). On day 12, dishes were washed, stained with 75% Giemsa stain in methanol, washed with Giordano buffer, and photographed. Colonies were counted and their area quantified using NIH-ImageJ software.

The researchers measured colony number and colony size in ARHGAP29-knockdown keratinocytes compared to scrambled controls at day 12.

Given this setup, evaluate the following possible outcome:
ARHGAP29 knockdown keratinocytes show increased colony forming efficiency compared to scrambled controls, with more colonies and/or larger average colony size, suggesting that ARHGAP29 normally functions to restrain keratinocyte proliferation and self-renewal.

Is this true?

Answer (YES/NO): NO